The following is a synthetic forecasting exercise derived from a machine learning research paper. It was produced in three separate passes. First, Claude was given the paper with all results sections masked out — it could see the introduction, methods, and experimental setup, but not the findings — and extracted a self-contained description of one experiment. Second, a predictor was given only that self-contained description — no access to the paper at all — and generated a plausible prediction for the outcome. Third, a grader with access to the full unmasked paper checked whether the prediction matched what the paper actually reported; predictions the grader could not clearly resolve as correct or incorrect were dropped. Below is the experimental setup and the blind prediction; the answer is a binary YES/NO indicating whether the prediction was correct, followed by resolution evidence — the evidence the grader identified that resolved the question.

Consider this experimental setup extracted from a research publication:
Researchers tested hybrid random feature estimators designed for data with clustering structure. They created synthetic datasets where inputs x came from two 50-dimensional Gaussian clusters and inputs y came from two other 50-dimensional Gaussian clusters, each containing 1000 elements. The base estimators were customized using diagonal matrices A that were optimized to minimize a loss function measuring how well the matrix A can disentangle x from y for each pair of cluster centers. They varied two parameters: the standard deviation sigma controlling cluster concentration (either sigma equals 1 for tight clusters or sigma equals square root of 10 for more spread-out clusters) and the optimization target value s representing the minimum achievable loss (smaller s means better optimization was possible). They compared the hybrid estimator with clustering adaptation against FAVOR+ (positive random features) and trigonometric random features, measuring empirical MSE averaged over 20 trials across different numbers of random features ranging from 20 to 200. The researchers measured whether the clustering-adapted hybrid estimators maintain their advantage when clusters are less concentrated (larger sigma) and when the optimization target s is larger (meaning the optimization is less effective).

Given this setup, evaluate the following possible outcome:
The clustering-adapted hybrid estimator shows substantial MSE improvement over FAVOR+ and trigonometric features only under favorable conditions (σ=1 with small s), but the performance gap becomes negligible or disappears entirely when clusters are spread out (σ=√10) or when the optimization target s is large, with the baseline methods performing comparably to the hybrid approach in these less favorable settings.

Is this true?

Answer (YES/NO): NO